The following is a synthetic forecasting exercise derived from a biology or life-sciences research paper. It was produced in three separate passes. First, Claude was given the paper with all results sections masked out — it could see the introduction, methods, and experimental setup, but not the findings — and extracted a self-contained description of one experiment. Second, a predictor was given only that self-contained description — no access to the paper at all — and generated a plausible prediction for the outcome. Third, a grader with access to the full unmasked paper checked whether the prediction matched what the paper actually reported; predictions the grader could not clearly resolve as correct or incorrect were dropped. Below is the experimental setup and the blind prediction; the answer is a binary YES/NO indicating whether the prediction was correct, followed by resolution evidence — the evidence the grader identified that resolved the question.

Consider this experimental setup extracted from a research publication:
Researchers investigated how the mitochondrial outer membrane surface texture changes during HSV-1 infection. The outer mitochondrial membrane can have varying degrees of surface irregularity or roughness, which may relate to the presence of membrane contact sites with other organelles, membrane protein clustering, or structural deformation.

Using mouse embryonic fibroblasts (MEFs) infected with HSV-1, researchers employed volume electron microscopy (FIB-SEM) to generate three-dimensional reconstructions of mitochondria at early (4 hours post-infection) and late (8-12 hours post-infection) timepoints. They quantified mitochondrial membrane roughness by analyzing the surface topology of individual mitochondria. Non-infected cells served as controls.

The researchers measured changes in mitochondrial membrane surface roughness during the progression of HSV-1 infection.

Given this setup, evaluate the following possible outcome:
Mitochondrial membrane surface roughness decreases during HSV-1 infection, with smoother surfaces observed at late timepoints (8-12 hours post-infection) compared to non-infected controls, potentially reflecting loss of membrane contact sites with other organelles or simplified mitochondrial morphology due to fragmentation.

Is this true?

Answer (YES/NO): NO